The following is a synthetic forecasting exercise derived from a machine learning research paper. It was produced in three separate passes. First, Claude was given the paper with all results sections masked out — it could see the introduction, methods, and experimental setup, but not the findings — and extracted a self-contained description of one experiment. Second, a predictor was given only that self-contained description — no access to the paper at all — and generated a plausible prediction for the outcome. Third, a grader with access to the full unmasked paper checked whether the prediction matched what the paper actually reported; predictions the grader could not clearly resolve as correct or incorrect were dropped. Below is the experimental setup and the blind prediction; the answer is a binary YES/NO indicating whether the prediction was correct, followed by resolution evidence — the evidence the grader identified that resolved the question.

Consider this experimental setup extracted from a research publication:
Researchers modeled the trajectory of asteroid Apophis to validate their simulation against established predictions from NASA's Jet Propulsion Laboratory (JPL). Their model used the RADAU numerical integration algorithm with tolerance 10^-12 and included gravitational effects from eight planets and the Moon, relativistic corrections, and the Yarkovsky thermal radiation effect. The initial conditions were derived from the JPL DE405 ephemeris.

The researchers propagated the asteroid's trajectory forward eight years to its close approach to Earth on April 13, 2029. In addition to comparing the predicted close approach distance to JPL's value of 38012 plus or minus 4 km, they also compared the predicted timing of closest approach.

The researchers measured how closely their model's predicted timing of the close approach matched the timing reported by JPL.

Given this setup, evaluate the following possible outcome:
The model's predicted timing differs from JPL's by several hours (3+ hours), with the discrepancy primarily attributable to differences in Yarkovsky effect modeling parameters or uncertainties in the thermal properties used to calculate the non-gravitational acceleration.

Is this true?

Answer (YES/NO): NO